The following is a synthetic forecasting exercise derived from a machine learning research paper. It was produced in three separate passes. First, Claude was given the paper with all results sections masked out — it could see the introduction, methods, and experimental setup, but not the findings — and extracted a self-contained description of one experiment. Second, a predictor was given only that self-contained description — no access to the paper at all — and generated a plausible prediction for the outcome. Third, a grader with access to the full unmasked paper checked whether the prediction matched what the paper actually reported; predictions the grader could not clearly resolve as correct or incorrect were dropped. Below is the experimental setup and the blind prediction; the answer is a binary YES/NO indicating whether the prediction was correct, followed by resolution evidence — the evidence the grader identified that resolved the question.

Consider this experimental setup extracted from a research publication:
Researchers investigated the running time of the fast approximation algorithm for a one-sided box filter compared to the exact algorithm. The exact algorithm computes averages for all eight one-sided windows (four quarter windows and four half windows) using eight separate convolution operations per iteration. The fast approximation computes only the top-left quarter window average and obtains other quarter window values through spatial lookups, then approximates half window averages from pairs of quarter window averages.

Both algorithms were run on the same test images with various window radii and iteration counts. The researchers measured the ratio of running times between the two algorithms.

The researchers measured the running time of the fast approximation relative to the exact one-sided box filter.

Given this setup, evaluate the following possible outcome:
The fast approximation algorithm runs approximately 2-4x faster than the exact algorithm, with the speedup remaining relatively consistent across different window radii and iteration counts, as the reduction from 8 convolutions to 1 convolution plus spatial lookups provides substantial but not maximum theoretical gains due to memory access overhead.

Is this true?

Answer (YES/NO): NO